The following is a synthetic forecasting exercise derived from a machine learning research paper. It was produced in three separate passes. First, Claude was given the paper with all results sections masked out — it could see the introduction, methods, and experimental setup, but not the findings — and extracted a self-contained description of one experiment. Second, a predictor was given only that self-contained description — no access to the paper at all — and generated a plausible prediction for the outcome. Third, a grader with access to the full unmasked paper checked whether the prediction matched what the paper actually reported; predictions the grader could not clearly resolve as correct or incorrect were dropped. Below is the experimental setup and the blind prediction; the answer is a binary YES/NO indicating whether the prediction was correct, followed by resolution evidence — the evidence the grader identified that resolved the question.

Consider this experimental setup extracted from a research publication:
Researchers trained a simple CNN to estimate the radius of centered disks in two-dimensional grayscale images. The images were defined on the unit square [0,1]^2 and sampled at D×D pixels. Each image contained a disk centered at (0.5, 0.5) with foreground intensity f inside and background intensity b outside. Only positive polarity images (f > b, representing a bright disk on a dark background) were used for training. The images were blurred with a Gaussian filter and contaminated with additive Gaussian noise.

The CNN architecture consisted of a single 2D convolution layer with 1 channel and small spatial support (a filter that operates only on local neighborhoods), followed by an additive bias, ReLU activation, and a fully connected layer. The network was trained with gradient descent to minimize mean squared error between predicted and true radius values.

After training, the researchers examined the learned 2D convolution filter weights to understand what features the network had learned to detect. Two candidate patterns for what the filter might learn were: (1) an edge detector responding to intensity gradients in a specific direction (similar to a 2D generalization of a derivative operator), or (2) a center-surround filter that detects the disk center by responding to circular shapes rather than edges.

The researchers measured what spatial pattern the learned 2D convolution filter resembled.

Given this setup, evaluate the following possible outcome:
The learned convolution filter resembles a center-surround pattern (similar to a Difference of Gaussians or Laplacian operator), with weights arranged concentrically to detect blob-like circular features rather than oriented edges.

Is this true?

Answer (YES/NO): NO